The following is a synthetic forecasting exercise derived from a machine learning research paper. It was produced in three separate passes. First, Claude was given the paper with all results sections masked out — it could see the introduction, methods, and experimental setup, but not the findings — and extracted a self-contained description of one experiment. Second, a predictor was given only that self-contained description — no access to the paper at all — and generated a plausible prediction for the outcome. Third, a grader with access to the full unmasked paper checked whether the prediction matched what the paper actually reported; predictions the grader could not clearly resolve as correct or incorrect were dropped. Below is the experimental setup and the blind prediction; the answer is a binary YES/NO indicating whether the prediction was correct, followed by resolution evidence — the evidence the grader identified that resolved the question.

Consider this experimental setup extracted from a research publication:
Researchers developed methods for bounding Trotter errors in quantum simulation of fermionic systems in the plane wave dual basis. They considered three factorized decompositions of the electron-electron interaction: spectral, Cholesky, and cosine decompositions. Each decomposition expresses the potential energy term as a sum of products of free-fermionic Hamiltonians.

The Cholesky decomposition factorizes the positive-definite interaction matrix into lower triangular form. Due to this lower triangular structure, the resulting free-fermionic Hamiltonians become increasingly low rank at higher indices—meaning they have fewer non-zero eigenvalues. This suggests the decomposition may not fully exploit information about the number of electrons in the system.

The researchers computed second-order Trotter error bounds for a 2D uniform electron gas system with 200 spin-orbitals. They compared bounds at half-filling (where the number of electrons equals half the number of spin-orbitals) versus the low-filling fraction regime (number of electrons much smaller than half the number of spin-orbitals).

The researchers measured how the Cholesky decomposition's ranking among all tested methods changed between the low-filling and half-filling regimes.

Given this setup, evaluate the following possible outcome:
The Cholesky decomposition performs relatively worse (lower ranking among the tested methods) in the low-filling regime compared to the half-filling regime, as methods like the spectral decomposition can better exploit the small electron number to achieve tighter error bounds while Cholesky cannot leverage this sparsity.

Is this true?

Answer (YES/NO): YES